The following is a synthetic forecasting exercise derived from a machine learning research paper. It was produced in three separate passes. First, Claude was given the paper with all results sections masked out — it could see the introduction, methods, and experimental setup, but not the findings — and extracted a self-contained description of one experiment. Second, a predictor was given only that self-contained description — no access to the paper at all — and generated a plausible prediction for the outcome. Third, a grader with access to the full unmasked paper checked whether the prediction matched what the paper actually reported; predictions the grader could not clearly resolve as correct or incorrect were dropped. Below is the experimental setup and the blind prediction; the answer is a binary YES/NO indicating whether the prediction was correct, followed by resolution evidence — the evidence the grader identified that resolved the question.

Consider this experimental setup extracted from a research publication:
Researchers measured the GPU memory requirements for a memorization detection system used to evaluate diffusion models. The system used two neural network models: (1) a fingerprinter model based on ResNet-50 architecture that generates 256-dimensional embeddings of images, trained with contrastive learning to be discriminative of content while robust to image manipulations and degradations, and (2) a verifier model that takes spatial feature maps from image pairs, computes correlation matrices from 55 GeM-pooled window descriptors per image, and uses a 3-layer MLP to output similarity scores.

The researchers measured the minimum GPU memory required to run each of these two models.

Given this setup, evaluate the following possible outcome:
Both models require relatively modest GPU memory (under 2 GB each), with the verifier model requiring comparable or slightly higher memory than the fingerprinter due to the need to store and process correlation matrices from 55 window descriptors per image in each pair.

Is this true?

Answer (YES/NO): NO